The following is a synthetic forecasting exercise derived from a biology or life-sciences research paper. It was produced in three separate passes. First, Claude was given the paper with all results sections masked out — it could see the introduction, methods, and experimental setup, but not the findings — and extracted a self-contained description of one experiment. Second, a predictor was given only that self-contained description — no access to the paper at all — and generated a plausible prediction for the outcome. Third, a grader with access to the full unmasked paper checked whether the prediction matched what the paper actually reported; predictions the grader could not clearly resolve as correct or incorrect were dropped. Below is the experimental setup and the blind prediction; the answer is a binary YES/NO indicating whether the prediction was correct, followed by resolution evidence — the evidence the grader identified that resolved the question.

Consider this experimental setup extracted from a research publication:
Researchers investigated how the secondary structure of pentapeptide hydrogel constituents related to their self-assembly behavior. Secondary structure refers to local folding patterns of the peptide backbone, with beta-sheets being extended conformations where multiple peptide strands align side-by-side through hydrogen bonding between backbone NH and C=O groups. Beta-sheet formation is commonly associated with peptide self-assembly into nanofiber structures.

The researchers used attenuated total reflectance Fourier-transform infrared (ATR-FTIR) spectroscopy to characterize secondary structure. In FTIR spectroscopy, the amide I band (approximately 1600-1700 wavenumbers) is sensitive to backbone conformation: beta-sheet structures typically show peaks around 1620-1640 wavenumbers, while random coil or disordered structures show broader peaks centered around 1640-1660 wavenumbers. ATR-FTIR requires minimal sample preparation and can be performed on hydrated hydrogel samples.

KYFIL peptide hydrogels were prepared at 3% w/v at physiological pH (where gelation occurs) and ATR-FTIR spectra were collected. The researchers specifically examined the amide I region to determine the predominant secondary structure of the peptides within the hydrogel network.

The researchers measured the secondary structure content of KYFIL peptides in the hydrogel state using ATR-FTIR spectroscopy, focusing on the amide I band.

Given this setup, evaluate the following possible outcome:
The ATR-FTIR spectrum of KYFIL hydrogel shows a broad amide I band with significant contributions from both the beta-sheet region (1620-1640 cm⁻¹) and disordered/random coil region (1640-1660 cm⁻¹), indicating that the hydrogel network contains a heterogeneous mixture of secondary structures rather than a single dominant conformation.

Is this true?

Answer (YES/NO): NO